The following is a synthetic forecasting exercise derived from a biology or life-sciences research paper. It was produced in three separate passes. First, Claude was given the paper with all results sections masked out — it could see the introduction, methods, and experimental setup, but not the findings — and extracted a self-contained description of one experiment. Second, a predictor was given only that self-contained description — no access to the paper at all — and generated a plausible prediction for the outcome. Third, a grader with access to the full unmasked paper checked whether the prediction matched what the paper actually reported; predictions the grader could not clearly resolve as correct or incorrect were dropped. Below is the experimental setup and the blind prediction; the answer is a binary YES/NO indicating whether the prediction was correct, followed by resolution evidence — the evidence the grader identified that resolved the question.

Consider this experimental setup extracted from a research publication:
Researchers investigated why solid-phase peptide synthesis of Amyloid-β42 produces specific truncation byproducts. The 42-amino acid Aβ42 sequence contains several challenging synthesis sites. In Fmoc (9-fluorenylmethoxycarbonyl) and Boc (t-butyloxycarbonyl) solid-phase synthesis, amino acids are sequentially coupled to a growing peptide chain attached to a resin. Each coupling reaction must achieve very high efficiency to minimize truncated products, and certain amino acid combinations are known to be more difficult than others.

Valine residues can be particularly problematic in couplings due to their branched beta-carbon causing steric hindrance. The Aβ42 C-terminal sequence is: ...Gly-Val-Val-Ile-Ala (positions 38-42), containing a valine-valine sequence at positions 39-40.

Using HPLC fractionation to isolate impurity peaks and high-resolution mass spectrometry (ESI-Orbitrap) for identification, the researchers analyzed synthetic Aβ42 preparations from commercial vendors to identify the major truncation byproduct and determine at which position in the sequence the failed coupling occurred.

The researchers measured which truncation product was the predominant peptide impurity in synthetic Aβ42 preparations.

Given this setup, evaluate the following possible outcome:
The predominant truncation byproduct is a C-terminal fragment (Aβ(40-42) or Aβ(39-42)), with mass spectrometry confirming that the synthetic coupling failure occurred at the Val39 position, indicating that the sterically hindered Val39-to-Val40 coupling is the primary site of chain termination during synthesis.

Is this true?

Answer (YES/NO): NO